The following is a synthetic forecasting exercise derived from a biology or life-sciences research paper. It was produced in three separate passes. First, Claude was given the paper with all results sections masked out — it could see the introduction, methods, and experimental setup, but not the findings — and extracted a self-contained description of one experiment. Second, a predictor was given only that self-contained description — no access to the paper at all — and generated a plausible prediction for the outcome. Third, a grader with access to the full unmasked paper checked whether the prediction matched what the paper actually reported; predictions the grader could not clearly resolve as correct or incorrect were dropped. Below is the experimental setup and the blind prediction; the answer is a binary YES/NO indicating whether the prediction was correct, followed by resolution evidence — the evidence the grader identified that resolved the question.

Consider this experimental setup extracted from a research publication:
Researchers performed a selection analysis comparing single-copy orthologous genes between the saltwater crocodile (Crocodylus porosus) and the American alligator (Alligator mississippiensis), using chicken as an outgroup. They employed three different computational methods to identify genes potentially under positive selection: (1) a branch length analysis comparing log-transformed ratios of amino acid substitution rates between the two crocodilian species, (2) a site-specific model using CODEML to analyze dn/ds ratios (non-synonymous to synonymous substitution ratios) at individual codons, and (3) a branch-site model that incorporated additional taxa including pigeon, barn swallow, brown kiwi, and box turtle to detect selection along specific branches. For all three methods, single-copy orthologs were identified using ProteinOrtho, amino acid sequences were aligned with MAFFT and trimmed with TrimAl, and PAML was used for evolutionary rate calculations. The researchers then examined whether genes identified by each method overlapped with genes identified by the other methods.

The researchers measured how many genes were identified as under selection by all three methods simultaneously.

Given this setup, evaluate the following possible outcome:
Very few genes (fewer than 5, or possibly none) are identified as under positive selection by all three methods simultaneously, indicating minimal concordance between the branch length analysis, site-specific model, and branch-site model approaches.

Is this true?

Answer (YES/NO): YES